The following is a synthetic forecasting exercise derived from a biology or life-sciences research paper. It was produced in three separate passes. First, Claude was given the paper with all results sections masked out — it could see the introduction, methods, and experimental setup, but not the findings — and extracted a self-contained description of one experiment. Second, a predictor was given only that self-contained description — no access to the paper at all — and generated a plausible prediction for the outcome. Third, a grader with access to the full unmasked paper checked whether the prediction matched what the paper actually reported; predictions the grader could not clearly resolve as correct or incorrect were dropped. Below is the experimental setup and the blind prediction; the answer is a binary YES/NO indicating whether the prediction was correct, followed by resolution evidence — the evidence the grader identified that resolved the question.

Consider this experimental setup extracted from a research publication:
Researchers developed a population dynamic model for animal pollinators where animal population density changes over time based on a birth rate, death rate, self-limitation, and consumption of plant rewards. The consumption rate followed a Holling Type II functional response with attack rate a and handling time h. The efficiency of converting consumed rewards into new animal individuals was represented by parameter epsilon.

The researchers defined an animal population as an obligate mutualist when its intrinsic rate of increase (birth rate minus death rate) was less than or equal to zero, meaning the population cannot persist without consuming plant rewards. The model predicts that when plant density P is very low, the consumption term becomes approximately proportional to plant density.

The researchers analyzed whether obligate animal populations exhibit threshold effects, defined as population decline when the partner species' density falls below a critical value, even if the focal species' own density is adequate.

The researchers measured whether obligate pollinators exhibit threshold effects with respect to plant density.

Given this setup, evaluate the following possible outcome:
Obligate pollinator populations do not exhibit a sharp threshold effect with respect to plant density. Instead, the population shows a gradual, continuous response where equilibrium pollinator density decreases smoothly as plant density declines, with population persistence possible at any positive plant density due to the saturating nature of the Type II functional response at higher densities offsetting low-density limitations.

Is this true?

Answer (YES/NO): NO